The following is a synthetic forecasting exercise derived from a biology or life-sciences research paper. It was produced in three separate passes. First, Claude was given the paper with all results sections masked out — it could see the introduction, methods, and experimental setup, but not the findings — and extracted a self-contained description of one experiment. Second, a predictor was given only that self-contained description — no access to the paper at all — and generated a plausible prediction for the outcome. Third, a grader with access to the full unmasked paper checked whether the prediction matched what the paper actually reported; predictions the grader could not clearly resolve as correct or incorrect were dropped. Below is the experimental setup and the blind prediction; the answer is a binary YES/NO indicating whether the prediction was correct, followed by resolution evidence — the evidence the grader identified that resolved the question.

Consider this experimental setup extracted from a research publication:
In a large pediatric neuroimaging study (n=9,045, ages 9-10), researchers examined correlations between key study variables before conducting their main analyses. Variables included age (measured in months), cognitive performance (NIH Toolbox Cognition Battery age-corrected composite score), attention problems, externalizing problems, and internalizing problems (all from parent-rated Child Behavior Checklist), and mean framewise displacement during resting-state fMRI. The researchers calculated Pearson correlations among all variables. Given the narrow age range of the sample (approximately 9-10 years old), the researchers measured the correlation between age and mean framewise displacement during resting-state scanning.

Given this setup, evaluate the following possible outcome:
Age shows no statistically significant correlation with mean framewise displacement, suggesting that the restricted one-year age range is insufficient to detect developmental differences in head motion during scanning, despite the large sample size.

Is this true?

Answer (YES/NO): NO